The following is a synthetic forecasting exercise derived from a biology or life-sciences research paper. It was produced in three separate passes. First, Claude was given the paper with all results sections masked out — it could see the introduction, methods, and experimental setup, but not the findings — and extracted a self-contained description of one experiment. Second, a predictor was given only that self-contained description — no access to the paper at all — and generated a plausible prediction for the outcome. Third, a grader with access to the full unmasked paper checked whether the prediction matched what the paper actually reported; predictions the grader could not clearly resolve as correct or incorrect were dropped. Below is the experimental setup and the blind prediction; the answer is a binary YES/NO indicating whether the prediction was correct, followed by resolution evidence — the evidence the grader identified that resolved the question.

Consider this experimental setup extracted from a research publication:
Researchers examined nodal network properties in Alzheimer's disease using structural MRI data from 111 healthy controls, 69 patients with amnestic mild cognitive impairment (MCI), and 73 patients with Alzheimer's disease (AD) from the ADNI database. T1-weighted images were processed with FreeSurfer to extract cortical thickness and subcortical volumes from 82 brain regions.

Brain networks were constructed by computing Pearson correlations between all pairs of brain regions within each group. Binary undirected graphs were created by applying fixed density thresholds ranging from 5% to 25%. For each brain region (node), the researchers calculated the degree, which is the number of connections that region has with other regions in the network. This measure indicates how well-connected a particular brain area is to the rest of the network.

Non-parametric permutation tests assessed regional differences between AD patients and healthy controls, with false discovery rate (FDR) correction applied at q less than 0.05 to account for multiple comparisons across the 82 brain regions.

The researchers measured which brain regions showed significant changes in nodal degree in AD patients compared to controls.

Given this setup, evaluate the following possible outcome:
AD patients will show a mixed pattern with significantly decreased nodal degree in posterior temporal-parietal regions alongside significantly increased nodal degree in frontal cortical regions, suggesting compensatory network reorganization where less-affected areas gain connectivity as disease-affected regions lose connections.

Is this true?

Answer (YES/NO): NO